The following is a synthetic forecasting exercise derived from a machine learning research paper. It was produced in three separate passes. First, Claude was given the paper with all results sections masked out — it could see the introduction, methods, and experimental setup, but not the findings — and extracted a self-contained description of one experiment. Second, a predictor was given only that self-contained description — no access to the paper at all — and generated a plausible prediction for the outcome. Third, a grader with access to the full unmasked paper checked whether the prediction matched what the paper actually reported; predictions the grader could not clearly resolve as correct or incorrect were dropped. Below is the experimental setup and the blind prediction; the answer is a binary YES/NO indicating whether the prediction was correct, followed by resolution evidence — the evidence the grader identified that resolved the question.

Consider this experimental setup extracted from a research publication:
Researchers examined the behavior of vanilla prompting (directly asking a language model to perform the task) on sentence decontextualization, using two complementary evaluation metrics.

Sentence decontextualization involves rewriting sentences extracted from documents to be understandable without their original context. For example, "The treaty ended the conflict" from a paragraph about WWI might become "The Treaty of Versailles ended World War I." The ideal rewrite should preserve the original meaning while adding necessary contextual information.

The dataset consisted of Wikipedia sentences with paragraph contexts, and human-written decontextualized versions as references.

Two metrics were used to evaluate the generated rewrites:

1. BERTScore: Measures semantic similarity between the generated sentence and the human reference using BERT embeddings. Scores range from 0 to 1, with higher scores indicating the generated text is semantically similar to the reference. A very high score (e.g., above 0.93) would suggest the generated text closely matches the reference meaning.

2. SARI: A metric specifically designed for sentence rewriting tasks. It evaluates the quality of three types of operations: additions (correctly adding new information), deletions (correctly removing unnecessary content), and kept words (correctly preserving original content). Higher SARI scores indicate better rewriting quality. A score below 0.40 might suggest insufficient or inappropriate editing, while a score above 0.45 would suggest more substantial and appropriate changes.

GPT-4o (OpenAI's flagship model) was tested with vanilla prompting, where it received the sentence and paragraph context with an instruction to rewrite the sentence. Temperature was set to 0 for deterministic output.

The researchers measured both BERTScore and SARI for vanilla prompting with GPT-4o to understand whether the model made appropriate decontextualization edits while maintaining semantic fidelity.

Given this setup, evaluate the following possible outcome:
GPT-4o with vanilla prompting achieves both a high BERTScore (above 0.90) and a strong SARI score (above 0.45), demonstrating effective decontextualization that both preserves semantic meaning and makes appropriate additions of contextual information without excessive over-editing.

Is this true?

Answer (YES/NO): NO